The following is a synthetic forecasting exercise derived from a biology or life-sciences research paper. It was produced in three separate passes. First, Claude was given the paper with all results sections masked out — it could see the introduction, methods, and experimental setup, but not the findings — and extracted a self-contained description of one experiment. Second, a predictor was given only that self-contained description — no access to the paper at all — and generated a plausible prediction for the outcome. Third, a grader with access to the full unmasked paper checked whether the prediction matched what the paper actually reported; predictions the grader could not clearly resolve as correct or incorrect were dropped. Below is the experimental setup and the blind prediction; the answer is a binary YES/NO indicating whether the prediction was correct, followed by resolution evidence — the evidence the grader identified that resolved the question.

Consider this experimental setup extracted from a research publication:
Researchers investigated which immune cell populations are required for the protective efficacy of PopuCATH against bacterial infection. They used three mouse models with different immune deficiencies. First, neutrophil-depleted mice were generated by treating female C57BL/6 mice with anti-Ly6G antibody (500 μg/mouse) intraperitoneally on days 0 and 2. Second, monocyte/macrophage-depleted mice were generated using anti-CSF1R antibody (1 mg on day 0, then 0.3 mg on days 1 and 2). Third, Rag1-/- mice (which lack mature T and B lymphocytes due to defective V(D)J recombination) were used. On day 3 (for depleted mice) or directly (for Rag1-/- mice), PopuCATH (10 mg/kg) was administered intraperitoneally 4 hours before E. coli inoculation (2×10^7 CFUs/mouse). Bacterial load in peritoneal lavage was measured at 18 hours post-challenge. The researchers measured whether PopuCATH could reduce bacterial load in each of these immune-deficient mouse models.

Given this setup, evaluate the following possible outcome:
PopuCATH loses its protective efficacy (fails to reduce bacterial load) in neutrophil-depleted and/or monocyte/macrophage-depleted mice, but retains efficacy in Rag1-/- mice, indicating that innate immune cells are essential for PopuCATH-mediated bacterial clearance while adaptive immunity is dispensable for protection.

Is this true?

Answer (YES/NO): YES